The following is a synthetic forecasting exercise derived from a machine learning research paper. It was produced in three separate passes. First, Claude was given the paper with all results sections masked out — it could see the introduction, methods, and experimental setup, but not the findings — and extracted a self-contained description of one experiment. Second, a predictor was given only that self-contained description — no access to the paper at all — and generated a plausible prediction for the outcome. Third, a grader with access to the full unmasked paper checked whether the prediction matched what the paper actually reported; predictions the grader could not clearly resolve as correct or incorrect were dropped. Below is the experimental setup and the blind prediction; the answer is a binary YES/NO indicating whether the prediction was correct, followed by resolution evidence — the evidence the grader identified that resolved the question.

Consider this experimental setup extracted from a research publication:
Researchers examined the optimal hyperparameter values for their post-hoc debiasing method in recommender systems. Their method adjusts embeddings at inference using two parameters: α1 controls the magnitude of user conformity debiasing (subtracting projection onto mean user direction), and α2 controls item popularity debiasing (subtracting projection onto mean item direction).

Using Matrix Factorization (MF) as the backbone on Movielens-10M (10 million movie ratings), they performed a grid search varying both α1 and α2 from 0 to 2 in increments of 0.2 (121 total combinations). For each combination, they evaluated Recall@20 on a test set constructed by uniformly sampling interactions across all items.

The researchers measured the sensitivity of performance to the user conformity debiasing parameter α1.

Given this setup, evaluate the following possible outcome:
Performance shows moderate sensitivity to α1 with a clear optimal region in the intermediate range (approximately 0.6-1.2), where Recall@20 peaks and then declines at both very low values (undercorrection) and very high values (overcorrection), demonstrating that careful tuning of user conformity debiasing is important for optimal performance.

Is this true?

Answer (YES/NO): NO